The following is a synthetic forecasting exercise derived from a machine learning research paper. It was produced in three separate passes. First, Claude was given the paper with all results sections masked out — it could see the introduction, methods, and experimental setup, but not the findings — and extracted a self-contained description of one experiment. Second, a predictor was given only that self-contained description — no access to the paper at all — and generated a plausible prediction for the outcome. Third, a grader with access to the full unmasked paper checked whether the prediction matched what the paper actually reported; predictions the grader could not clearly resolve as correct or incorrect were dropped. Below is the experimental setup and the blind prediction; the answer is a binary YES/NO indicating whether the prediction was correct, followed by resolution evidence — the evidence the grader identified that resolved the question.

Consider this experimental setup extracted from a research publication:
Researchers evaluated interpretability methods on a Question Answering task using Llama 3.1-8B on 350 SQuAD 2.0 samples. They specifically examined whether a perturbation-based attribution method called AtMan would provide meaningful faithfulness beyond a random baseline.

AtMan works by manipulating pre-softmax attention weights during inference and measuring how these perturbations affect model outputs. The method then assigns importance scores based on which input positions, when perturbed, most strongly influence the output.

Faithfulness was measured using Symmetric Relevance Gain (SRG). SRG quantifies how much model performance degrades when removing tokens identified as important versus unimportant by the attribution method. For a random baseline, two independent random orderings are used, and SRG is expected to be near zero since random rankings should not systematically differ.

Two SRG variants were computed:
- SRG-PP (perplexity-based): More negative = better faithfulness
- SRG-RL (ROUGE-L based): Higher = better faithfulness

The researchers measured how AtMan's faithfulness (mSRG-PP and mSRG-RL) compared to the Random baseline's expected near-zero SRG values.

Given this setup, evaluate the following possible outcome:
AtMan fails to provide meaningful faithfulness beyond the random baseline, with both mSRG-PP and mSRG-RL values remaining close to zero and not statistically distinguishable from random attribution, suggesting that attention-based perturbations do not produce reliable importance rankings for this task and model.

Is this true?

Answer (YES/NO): NO